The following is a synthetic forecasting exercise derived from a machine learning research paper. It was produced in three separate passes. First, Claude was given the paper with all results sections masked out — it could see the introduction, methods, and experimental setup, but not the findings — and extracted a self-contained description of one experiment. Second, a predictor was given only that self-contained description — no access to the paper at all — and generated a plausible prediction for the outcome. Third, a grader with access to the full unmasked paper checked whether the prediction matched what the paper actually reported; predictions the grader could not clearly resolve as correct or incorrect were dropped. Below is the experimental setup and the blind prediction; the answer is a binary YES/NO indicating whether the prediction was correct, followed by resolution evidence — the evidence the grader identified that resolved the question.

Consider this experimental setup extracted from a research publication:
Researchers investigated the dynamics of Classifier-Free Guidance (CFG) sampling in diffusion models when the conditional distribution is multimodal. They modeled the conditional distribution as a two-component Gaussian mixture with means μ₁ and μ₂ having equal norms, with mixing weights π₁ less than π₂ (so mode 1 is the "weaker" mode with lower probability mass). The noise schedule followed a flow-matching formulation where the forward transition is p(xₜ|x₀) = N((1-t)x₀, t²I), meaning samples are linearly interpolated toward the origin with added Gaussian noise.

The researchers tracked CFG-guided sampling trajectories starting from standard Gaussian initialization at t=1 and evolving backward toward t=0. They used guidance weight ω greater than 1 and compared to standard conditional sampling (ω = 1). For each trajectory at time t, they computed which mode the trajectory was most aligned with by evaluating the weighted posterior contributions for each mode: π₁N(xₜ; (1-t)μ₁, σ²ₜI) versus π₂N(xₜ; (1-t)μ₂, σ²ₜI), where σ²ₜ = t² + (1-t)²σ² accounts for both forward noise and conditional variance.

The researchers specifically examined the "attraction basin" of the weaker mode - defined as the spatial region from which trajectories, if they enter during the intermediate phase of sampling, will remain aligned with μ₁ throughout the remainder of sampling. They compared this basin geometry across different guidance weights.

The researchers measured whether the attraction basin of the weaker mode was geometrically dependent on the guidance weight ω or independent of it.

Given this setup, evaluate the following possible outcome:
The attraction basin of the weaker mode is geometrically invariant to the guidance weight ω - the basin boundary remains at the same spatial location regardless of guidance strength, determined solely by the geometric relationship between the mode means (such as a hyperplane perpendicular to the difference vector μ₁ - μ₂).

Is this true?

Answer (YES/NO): YES